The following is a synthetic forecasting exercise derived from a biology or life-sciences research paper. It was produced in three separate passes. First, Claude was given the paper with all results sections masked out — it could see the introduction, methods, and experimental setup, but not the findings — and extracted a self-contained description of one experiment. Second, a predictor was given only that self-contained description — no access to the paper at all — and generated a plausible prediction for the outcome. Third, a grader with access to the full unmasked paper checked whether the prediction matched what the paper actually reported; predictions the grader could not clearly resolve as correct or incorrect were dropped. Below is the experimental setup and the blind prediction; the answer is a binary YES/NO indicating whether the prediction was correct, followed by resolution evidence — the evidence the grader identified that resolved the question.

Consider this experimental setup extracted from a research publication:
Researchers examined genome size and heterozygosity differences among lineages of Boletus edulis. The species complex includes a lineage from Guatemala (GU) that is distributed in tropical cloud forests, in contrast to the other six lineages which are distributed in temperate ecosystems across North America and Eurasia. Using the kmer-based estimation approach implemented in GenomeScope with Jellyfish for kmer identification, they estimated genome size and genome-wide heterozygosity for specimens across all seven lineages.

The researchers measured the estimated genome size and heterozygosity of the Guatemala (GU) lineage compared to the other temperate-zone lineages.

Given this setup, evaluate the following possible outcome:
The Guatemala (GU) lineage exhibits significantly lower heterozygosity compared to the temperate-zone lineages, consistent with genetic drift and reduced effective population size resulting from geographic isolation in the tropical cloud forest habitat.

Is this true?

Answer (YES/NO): YES